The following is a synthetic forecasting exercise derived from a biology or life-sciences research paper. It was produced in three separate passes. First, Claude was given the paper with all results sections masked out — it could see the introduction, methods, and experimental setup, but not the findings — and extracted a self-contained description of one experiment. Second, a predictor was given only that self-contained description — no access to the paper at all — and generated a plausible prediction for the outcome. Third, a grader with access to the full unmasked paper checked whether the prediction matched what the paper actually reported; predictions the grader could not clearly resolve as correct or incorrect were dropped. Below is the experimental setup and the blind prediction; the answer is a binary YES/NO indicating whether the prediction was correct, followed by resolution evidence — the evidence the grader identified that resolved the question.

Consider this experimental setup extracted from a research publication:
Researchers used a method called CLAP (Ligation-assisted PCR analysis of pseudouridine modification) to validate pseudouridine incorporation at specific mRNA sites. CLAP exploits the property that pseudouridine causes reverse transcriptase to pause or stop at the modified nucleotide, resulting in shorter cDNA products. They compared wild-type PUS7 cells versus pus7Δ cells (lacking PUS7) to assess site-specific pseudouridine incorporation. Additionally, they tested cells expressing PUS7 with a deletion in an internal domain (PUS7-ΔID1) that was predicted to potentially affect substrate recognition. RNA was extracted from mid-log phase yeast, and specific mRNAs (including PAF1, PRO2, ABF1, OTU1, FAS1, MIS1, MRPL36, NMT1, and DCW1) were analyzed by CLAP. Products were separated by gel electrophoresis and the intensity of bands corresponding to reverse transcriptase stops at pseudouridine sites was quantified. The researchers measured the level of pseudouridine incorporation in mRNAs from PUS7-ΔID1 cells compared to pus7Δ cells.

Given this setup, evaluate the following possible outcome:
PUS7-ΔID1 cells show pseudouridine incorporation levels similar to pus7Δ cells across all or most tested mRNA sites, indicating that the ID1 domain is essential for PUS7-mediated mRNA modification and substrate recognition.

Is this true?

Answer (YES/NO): NO